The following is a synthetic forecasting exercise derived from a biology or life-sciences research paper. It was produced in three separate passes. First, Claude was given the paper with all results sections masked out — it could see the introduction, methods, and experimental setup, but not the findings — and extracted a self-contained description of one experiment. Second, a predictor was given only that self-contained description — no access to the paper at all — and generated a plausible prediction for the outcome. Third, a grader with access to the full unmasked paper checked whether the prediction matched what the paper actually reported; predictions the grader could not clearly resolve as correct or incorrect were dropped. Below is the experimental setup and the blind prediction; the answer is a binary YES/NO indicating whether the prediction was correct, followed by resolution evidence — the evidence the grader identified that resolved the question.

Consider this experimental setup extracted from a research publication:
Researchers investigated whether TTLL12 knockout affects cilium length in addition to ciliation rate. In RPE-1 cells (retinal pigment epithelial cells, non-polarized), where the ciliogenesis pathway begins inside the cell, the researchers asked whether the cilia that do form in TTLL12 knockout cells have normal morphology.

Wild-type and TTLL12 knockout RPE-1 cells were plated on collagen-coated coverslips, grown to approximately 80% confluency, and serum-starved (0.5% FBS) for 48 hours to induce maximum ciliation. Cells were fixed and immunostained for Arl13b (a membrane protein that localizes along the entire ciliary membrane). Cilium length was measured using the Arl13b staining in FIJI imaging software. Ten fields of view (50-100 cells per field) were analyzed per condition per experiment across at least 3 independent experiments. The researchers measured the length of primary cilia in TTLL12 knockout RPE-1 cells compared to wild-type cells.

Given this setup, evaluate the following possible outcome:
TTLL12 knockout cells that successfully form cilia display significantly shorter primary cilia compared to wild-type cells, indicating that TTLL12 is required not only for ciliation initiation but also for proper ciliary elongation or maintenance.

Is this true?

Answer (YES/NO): NO